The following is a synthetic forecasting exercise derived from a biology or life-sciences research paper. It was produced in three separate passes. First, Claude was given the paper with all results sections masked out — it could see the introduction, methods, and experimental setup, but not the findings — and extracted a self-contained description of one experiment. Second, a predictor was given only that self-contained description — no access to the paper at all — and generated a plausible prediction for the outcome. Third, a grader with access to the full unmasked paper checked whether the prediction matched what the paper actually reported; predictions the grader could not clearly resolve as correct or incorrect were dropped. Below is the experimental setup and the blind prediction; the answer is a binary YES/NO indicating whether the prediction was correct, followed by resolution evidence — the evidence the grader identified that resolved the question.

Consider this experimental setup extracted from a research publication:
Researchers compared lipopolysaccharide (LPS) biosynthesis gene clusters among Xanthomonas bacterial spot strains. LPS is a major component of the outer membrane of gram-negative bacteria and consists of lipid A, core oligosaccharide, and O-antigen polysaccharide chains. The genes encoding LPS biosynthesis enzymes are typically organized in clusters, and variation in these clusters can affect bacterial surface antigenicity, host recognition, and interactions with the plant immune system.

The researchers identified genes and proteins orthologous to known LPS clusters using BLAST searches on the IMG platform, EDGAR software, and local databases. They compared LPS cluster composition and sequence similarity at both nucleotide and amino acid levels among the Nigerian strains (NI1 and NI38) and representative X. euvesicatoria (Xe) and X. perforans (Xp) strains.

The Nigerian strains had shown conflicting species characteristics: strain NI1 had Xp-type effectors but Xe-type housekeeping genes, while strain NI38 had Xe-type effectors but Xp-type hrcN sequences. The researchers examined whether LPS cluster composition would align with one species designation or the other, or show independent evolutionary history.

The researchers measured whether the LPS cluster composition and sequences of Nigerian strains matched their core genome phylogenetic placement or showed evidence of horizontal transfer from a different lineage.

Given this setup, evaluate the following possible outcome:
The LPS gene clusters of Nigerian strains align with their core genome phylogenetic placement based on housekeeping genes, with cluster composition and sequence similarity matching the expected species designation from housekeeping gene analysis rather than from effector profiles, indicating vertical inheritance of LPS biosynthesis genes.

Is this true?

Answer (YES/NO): NO